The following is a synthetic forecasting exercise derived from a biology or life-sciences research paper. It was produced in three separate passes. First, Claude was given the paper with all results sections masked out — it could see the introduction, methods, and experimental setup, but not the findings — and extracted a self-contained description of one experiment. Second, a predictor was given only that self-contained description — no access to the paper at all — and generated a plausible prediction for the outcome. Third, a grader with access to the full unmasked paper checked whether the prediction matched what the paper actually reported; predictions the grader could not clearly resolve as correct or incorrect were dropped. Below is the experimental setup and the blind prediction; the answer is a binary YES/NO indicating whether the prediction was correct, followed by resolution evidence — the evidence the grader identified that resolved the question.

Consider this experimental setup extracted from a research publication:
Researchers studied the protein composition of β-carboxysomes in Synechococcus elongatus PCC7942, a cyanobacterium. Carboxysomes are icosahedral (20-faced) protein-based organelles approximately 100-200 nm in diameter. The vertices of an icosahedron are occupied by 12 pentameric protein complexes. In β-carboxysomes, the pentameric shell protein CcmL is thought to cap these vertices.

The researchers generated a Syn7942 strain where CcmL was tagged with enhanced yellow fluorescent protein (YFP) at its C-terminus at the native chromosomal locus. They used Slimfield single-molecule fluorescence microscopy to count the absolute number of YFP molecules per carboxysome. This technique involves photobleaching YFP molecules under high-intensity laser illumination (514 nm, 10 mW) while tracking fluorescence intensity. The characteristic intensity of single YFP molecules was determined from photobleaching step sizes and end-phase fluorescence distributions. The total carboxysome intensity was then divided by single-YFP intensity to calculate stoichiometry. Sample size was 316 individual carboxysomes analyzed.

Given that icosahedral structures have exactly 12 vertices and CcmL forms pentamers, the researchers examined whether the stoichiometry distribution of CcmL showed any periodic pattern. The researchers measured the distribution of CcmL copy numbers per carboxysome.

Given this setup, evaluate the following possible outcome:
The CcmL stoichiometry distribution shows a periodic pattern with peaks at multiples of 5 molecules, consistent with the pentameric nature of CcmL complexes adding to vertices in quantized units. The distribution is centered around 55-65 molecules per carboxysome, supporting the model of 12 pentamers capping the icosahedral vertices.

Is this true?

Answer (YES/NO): NO